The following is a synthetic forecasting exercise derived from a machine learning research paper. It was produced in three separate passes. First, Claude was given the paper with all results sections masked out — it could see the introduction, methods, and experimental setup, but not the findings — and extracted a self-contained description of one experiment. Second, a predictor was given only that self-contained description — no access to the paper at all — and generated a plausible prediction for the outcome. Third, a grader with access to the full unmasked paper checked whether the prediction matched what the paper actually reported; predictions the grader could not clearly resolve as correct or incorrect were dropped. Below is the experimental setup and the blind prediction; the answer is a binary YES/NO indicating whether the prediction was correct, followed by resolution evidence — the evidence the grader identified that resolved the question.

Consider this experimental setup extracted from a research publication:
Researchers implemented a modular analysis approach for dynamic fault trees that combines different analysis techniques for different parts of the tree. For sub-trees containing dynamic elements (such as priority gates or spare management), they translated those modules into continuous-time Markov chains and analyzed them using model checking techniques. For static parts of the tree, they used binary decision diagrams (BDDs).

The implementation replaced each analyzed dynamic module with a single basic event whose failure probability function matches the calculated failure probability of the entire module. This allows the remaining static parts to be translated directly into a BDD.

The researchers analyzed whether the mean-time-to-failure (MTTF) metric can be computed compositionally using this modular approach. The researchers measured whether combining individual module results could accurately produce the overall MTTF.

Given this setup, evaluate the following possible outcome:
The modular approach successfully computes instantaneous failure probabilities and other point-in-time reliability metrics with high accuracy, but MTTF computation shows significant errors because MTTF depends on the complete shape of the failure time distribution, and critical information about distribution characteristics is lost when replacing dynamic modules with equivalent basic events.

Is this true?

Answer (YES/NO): NO